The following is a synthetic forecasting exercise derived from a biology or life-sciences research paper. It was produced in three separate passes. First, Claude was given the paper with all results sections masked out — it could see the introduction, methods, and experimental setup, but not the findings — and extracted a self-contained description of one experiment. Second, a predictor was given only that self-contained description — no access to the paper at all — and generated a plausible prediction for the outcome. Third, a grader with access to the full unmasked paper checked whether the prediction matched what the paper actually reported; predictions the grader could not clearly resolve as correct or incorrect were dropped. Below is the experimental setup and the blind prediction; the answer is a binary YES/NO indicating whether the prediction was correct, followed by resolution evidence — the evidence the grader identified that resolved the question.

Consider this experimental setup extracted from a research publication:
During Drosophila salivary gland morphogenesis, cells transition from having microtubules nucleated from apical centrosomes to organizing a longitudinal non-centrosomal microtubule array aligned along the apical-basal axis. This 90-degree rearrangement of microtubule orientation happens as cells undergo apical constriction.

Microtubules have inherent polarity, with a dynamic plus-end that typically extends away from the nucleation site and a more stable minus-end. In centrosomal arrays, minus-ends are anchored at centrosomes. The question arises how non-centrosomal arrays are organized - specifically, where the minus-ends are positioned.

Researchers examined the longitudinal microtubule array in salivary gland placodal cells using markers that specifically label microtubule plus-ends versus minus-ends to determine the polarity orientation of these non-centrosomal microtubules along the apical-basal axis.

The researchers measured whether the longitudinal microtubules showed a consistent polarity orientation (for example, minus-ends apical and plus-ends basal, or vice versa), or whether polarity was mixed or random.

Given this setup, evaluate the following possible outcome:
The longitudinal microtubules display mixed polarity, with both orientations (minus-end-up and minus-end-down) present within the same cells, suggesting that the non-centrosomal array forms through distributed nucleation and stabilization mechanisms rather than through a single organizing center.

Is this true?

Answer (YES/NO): NO